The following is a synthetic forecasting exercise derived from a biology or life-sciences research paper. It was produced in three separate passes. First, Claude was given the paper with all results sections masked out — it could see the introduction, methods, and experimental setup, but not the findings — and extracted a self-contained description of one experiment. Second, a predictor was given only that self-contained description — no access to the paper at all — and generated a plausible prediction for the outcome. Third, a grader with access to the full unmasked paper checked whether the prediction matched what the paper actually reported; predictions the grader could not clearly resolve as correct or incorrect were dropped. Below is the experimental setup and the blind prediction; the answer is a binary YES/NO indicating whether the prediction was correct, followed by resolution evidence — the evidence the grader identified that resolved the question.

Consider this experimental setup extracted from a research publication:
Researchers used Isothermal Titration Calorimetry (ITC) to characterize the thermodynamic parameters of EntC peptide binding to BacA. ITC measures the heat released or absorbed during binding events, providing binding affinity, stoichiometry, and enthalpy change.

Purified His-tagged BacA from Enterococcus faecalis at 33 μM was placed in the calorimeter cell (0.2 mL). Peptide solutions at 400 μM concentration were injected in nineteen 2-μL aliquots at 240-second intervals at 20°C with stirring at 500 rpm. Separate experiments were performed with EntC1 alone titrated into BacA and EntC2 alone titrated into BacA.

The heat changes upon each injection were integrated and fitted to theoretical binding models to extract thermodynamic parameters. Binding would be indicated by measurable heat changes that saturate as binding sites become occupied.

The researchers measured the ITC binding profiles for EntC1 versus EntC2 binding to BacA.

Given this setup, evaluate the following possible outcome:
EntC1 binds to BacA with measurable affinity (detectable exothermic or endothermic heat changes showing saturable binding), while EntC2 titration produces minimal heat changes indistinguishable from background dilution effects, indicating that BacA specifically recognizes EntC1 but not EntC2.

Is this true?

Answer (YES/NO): YES